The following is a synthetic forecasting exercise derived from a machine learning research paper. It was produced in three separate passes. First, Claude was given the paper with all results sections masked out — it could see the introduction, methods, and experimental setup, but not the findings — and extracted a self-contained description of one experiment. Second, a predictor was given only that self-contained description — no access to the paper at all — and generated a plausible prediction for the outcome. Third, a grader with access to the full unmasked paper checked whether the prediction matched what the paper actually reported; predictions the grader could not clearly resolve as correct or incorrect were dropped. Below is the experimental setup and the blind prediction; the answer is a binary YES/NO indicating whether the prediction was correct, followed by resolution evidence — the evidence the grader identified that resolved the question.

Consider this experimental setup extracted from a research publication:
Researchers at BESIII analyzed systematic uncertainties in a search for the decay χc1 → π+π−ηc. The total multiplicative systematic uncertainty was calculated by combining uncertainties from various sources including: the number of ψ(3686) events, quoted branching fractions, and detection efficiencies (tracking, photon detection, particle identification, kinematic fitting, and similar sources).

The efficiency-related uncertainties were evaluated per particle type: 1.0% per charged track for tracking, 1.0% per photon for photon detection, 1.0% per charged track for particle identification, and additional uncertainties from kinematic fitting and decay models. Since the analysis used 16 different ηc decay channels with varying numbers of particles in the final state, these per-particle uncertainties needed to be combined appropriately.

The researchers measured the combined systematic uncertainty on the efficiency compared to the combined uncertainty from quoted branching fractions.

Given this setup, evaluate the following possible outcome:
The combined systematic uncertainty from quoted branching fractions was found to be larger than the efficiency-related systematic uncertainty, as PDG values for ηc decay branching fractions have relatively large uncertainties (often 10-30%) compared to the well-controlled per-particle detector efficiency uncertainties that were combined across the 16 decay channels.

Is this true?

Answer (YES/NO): NO